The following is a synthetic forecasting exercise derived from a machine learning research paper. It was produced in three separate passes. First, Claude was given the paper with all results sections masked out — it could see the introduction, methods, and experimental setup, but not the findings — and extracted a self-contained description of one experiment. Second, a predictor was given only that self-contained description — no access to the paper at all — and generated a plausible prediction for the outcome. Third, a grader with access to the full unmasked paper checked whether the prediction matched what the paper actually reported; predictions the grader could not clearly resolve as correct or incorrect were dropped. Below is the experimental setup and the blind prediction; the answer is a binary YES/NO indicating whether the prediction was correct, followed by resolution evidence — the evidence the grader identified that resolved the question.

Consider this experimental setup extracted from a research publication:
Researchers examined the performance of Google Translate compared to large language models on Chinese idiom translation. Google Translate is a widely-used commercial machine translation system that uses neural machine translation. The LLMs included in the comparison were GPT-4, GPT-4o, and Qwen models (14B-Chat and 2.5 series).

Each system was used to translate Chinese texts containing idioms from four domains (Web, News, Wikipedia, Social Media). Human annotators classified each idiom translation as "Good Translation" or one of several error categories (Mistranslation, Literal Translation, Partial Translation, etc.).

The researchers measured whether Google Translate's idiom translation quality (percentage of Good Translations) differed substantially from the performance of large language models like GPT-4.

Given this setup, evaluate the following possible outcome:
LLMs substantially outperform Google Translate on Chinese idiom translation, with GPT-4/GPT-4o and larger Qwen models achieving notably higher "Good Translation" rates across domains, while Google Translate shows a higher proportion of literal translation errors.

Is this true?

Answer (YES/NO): YES